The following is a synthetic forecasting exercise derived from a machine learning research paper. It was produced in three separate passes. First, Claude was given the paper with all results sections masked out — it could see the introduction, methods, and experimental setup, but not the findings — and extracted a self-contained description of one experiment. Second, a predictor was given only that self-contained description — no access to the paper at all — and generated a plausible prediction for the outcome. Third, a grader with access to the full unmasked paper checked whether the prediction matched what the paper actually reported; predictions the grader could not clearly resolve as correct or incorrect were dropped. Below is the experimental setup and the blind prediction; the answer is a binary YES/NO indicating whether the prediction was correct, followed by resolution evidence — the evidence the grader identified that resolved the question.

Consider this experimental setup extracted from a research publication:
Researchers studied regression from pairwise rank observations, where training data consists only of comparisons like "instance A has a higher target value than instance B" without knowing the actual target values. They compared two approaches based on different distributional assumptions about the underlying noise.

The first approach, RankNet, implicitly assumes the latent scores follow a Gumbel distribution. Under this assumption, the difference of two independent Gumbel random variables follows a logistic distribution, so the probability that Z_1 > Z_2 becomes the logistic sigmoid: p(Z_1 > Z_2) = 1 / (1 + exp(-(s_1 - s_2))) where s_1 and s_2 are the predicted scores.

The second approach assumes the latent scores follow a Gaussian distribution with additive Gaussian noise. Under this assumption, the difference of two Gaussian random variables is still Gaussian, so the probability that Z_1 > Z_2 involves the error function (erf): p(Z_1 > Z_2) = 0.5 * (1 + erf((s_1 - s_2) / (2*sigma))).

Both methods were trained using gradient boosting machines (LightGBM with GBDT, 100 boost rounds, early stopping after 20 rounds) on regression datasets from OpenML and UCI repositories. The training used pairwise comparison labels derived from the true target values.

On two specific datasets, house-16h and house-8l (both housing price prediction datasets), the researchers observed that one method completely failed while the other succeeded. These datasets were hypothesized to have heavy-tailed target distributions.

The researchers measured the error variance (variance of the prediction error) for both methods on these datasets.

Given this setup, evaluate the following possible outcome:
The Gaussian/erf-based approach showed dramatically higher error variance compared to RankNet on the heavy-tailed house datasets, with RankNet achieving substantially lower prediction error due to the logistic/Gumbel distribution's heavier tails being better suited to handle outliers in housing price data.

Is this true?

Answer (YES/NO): YES